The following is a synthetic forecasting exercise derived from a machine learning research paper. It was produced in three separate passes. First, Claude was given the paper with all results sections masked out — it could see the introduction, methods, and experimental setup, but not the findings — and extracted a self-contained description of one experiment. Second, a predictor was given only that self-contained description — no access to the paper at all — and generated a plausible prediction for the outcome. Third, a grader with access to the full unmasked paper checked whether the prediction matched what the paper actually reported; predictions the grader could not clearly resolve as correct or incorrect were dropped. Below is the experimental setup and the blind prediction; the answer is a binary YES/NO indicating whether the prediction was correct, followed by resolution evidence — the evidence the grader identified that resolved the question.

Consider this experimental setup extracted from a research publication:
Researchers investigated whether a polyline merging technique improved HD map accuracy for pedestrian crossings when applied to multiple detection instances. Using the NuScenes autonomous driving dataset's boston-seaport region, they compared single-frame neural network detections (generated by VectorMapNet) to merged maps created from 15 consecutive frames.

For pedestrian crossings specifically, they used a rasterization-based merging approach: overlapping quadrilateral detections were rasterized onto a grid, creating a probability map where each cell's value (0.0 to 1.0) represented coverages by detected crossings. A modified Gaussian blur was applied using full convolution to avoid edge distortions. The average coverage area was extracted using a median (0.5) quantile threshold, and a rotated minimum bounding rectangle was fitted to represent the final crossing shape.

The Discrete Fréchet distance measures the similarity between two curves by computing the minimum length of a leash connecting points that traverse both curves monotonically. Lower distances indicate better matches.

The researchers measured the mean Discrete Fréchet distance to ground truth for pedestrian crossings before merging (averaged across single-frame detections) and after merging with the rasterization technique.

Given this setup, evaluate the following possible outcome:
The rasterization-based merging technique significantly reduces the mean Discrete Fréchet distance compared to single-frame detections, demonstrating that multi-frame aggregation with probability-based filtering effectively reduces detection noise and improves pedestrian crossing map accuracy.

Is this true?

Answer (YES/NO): NO